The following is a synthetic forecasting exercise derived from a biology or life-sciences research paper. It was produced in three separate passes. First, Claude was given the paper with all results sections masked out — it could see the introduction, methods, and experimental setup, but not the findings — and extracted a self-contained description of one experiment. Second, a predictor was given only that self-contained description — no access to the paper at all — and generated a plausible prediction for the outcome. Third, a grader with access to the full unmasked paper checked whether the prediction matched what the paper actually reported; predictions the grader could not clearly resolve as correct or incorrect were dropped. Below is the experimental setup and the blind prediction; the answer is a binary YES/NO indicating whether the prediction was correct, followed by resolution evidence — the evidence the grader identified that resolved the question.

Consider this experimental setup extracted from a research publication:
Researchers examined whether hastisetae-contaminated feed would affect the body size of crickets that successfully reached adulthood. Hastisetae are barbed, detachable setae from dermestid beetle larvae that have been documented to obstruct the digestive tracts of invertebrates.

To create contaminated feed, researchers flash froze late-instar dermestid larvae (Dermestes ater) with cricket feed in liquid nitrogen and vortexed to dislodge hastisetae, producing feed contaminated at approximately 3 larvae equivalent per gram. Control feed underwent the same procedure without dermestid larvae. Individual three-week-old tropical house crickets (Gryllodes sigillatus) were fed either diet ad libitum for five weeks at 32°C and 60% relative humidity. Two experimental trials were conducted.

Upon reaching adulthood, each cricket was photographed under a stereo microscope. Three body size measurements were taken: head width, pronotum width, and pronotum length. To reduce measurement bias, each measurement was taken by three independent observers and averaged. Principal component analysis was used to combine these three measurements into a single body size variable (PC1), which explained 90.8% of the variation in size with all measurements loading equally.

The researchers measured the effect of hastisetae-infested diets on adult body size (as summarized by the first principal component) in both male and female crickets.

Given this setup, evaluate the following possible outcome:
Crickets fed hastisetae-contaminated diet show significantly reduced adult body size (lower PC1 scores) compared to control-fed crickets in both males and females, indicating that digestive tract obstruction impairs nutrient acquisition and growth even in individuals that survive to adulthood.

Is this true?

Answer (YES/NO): NO